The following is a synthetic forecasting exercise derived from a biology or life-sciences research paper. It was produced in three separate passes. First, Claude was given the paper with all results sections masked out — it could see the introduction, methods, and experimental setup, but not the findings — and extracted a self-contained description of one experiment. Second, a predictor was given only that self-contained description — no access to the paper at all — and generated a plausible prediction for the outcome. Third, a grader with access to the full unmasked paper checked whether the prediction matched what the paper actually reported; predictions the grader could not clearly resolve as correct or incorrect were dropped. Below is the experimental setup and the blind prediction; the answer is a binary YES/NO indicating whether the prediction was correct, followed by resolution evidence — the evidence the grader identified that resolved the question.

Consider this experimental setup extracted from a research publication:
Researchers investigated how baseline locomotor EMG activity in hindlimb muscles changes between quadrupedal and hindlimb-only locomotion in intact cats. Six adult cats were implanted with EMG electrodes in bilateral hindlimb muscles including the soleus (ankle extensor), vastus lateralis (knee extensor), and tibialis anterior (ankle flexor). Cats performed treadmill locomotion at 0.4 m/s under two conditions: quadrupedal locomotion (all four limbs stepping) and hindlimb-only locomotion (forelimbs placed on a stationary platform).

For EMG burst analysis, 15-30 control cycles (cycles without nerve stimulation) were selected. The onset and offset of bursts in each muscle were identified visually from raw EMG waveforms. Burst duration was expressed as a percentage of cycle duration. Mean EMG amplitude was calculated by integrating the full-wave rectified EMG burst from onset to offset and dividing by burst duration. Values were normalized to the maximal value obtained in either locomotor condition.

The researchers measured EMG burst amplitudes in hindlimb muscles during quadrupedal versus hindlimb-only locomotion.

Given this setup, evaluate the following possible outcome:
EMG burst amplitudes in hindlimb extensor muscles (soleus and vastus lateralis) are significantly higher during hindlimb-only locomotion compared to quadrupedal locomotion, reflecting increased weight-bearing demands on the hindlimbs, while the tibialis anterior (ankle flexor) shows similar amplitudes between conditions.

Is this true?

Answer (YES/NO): NO